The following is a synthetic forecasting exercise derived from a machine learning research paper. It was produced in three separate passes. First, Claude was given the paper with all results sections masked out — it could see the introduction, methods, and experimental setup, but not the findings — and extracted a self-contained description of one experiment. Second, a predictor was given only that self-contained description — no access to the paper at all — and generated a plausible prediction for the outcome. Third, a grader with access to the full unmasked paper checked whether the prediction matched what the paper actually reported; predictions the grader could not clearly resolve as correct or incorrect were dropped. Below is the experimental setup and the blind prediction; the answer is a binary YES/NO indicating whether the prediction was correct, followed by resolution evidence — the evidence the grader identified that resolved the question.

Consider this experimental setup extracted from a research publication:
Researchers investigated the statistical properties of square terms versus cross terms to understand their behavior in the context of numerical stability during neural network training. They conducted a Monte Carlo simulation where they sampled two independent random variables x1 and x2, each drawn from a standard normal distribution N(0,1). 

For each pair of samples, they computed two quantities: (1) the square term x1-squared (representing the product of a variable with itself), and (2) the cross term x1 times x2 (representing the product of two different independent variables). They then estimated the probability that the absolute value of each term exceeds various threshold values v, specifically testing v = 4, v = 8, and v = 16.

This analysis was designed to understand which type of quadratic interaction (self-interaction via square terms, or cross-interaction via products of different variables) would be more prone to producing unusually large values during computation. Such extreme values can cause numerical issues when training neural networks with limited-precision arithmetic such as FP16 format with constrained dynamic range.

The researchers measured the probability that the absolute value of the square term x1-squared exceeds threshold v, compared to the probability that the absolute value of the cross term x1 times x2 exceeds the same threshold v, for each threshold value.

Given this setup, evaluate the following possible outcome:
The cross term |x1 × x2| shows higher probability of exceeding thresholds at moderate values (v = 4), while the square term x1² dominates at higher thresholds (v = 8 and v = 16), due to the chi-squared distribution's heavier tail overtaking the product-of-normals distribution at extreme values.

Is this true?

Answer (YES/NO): NO